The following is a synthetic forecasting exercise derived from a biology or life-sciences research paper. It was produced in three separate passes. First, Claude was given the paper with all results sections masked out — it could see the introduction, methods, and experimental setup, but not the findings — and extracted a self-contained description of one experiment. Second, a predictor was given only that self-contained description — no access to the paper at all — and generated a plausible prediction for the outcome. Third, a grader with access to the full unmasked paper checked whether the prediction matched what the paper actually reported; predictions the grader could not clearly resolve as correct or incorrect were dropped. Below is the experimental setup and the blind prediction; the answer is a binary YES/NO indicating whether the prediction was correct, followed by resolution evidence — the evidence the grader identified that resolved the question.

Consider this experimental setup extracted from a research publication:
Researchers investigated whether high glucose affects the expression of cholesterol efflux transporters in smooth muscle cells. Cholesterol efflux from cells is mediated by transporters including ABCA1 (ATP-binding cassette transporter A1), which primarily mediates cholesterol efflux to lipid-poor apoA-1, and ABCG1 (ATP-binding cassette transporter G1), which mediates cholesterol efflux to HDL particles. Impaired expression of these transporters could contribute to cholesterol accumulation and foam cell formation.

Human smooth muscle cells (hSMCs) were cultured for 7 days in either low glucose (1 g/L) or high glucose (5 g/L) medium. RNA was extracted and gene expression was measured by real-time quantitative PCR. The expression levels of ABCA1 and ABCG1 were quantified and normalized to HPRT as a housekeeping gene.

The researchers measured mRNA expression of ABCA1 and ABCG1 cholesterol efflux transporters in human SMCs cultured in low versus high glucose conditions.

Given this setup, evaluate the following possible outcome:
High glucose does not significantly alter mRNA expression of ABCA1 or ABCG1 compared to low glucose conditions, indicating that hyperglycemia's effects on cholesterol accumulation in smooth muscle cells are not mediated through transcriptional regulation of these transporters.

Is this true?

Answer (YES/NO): YES